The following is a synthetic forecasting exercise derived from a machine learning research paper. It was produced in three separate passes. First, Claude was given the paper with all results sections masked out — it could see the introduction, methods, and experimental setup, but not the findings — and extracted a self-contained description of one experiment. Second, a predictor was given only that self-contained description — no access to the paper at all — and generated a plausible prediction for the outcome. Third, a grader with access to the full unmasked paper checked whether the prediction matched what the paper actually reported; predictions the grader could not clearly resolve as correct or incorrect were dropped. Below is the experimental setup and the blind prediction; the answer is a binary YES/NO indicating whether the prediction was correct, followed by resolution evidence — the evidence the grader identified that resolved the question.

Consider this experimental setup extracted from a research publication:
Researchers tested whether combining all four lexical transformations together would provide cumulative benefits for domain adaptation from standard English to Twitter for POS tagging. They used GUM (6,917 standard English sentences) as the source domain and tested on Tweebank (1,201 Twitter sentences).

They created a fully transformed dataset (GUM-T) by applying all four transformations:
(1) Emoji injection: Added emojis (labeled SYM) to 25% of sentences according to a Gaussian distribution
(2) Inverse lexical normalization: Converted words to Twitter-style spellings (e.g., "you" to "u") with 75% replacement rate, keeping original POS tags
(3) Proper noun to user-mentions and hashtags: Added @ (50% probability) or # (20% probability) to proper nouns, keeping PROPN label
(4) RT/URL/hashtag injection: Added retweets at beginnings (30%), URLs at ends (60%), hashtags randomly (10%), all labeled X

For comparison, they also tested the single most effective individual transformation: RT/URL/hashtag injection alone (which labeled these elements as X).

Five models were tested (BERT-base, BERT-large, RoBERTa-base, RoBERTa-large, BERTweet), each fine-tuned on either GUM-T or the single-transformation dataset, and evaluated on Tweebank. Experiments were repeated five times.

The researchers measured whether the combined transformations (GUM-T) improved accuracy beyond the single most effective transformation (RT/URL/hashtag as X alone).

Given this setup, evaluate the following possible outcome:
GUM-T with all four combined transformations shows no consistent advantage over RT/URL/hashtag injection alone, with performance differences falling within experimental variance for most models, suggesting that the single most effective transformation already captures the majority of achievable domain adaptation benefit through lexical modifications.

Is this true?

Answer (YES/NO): NO